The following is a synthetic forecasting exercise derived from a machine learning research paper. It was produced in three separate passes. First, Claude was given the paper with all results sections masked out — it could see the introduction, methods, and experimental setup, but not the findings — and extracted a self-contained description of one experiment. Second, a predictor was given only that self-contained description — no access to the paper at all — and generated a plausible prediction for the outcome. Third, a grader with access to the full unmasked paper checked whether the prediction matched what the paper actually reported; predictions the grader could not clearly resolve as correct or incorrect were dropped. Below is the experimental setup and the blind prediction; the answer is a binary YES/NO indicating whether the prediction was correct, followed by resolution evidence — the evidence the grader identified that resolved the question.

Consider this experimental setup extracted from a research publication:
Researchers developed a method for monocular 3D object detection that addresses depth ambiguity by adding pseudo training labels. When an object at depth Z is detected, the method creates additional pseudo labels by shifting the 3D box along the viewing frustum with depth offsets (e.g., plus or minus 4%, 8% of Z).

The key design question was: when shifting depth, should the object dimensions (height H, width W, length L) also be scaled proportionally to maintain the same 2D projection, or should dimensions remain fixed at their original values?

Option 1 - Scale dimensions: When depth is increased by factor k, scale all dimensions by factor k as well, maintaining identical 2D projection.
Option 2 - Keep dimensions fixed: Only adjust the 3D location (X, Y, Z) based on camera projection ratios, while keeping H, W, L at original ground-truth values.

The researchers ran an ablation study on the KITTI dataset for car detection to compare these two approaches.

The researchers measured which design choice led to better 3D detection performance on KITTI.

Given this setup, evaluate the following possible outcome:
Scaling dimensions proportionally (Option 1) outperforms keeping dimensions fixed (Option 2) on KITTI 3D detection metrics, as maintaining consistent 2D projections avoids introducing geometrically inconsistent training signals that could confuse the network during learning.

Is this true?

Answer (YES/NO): NO